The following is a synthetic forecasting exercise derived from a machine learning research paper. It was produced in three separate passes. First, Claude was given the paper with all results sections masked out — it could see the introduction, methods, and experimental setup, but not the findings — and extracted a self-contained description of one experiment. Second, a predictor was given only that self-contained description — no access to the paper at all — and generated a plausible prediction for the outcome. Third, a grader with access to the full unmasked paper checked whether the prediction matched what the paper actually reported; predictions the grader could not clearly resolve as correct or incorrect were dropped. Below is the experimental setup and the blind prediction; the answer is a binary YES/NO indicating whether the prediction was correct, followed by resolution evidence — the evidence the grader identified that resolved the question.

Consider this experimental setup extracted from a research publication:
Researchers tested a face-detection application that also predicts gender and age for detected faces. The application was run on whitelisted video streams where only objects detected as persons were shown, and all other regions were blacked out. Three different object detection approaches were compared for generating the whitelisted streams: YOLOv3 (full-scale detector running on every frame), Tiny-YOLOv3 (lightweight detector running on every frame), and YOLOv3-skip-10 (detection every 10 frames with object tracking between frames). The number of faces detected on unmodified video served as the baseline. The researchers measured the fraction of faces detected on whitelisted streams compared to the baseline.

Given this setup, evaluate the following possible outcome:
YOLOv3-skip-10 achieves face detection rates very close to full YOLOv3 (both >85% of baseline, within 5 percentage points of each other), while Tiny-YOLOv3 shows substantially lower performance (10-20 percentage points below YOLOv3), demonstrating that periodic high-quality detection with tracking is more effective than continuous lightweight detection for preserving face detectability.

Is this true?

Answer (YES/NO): NO